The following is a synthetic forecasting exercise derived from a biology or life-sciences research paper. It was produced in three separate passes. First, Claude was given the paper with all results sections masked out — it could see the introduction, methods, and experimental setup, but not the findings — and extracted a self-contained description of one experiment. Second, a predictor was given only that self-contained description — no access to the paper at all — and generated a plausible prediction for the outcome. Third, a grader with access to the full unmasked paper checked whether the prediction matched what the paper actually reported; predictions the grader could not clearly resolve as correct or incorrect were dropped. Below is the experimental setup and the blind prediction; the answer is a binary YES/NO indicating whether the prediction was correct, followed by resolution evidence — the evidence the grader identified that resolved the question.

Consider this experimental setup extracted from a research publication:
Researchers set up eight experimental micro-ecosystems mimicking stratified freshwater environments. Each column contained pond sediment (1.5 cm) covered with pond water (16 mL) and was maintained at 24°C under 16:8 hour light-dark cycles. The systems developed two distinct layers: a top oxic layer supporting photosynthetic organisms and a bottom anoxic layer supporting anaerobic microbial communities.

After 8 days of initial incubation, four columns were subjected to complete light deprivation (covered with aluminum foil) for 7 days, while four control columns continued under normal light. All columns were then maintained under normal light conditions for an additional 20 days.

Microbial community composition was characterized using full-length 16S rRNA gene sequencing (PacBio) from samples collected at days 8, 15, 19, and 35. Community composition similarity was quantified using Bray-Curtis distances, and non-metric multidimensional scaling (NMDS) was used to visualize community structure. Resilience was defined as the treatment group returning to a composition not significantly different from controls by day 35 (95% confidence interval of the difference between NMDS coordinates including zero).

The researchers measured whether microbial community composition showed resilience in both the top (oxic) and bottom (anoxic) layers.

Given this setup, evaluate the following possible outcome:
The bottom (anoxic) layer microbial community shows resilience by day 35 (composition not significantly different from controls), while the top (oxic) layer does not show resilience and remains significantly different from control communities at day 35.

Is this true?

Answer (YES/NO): NO